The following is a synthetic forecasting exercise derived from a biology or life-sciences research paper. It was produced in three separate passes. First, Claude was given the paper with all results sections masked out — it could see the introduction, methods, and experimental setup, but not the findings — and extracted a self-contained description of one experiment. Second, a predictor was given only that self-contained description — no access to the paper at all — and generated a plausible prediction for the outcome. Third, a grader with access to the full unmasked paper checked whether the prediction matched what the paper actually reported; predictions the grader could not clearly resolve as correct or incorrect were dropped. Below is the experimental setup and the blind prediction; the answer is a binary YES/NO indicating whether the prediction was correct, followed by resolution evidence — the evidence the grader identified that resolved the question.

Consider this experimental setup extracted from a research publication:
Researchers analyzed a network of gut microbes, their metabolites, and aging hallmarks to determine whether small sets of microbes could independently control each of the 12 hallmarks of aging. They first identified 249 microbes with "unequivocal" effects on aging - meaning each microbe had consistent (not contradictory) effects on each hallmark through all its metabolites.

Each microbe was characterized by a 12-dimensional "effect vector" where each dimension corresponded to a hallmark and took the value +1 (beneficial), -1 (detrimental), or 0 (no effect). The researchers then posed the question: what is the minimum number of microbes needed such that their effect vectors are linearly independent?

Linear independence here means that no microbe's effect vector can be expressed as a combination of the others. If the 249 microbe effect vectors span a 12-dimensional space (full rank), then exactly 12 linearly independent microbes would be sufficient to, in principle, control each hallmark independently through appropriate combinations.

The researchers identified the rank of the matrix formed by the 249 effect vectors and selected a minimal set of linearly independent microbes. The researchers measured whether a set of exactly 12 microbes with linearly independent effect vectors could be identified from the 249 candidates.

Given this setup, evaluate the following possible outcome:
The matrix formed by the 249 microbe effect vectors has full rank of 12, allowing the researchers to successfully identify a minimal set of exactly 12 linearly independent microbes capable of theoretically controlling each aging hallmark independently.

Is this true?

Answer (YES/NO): YES